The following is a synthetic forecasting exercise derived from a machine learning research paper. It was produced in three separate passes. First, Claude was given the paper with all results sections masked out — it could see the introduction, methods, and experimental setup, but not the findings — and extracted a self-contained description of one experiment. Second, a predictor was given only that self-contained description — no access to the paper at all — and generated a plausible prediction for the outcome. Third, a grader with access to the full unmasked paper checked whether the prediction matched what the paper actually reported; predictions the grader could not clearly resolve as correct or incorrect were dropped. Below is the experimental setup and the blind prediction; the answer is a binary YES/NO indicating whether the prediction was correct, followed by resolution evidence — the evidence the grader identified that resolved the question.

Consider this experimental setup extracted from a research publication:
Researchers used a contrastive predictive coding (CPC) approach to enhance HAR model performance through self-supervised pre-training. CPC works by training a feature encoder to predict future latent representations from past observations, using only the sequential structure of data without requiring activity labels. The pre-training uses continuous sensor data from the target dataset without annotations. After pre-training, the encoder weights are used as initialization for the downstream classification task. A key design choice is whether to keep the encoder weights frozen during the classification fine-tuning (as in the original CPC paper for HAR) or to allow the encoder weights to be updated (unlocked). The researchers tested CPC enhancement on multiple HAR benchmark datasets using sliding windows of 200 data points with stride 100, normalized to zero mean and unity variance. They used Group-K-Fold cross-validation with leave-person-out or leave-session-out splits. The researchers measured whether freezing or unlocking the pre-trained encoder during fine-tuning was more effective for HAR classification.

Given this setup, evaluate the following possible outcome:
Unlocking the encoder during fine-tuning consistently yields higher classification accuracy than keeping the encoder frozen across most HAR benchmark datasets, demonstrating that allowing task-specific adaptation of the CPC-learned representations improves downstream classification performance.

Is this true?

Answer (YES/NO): YES